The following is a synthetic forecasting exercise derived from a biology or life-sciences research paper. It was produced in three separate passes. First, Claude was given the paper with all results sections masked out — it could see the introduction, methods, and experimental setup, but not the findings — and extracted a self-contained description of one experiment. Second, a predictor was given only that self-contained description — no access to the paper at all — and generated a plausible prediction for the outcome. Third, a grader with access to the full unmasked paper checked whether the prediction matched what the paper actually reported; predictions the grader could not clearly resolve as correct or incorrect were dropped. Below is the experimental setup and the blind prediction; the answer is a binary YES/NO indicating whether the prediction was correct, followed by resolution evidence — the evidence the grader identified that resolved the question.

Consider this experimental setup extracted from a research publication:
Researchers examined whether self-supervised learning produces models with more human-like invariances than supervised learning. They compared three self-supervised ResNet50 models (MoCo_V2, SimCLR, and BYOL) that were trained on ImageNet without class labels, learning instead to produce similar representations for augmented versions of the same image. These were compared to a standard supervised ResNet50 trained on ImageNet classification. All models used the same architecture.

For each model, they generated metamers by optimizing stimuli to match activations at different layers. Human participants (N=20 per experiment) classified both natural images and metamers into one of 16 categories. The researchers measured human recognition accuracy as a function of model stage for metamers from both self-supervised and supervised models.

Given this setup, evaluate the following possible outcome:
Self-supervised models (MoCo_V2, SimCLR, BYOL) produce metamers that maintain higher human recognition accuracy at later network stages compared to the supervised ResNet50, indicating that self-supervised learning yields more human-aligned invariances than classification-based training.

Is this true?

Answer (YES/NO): NO